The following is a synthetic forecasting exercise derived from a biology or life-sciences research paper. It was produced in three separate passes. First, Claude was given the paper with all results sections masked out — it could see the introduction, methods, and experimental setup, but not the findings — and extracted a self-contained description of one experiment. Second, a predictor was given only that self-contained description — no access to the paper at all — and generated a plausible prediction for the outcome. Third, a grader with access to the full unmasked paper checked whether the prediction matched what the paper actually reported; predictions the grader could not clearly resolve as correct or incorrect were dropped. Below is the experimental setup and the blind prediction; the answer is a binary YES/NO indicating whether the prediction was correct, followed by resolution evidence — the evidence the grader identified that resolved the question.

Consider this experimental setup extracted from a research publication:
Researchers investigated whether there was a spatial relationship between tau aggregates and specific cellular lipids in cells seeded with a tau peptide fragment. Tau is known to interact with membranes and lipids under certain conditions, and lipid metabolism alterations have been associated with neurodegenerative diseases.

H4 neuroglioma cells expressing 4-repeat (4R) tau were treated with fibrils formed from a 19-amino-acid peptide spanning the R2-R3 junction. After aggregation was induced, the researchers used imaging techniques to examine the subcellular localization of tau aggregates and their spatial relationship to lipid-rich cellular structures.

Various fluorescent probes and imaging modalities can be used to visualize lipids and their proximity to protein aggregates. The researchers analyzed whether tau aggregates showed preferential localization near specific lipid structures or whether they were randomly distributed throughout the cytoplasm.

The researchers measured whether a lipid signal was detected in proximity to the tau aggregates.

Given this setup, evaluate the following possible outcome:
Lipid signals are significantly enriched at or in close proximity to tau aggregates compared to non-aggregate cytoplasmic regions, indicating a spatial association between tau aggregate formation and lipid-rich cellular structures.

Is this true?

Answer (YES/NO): YES